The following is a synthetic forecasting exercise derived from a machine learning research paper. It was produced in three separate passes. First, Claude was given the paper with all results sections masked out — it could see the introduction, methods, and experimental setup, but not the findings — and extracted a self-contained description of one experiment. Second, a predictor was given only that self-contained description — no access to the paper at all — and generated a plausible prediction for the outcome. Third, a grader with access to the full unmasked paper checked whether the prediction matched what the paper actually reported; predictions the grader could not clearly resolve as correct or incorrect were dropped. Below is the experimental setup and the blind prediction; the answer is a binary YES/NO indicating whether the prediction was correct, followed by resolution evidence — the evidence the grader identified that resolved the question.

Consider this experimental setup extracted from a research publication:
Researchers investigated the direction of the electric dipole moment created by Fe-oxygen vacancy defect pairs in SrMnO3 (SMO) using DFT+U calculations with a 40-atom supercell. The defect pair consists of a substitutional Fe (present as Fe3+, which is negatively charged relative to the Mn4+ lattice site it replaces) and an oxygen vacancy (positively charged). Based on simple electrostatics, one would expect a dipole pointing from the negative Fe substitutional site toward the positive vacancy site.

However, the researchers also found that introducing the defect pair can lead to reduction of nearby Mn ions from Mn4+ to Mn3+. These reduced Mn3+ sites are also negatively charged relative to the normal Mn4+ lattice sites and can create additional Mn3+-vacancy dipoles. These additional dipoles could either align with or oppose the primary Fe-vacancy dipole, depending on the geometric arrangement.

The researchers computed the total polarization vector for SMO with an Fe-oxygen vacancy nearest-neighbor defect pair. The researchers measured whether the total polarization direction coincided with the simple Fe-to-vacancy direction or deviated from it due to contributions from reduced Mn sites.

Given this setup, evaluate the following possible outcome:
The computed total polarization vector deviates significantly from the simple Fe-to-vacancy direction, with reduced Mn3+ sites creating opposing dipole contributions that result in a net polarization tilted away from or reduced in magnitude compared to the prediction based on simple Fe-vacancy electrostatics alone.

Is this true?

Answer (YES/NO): YES